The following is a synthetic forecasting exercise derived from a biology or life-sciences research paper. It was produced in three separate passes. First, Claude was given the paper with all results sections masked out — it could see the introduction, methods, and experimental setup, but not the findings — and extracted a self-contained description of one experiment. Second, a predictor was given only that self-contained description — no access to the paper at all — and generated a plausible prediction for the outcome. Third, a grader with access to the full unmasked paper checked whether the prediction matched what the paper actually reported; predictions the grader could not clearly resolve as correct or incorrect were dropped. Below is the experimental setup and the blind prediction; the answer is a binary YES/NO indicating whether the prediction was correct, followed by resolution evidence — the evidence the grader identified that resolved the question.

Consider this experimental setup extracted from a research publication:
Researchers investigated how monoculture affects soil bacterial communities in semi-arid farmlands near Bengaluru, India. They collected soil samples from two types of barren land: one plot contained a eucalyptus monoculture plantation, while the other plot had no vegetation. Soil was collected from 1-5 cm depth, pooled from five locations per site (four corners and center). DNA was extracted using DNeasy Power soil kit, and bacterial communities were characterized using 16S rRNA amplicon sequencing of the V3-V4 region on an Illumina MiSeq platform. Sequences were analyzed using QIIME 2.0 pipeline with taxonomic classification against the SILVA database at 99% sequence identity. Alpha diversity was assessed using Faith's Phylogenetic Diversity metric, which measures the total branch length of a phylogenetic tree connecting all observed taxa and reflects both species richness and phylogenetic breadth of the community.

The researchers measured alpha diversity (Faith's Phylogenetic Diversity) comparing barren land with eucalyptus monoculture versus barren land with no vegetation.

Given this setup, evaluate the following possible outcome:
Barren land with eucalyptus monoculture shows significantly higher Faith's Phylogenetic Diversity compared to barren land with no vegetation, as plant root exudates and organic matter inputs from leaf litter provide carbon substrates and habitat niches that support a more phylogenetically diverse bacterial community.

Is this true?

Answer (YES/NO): NO